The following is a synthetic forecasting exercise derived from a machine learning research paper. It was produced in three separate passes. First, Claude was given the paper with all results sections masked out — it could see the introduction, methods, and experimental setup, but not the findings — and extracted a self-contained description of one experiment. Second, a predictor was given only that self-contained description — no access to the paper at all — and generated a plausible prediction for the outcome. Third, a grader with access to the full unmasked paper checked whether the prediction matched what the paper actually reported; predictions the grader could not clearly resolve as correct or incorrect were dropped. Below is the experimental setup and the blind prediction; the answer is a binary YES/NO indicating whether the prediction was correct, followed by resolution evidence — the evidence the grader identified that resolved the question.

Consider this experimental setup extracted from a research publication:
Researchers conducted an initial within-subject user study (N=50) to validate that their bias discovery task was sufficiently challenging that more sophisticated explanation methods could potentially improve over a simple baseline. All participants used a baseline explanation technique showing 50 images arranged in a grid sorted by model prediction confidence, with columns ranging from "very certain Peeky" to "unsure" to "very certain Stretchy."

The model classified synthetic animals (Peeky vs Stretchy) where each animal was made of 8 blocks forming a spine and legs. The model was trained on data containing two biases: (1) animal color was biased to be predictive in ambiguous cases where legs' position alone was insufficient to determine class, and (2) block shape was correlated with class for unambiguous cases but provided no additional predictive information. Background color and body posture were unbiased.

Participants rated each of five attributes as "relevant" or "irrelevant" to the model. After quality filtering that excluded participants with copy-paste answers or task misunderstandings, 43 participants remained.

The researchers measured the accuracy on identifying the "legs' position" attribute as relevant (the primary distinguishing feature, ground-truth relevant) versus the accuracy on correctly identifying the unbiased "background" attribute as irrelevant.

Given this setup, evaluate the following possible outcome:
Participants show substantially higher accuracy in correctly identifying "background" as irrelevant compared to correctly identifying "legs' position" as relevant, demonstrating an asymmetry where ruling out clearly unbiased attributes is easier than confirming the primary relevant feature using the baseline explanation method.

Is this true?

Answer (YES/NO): NO